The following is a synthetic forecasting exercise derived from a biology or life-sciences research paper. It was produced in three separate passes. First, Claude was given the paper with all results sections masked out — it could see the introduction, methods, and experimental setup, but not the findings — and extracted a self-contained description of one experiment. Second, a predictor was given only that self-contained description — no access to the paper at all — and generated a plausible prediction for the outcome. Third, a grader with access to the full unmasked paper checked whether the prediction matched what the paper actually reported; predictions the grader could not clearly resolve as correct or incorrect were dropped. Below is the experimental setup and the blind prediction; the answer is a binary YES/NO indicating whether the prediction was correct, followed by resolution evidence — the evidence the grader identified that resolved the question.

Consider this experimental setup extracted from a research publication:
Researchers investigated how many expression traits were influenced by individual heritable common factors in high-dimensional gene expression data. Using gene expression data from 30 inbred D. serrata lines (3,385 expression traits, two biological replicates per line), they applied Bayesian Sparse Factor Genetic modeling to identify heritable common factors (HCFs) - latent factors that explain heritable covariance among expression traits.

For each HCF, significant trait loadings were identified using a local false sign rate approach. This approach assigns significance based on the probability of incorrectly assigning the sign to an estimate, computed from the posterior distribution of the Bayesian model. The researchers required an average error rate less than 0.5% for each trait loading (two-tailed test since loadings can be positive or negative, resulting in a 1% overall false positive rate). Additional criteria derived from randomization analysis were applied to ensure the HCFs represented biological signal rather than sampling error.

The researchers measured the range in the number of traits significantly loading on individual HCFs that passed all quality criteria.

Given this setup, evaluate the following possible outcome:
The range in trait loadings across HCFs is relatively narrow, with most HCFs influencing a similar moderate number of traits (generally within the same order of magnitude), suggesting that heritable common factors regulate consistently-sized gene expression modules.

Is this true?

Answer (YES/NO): NO